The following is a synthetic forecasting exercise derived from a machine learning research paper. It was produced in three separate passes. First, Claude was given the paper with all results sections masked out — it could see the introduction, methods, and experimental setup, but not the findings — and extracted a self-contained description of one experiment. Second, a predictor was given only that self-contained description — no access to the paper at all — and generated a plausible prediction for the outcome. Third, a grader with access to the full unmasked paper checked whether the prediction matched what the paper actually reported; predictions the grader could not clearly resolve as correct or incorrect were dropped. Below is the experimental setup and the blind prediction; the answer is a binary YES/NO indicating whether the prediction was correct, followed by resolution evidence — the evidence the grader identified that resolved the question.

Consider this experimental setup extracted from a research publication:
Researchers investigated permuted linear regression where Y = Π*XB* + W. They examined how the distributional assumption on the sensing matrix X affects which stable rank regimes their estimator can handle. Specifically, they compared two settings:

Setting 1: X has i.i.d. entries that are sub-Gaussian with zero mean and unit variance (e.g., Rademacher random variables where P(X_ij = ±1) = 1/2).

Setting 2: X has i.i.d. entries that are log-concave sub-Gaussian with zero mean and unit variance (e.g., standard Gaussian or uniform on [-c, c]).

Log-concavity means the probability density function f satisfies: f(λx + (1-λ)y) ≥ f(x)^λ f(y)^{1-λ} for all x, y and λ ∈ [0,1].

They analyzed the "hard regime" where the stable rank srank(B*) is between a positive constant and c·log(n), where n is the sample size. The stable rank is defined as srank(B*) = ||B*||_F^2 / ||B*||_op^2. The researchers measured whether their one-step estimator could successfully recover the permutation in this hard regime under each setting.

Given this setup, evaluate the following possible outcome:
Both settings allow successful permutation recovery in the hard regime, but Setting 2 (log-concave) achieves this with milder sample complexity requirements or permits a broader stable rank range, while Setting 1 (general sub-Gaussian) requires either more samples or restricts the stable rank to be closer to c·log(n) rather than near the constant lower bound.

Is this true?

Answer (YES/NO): NO